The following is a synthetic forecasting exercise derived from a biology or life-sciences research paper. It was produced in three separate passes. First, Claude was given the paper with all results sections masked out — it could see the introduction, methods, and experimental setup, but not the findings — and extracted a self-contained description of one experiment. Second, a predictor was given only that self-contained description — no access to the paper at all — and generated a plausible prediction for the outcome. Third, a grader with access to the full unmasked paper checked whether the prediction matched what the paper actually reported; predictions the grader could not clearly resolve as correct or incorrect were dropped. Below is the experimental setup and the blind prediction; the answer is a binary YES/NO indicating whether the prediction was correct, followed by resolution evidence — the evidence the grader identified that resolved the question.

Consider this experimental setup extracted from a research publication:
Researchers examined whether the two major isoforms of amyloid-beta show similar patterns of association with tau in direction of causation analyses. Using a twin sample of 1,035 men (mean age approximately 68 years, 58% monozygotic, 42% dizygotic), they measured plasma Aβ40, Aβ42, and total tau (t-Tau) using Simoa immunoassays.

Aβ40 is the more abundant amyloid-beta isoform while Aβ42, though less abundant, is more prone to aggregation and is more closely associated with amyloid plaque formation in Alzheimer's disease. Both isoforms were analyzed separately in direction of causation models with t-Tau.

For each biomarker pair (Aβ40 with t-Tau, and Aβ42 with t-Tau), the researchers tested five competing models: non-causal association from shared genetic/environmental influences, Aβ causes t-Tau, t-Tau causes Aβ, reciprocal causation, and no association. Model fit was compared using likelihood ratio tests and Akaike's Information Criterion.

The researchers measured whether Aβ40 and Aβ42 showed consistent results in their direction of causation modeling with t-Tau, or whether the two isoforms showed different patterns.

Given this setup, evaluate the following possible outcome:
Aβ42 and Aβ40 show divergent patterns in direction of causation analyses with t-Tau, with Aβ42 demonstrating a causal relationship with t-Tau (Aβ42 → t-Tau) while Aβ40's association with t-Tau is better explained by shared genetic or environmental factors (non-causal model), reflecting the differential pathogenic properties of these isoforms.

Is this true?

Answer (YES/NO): NO